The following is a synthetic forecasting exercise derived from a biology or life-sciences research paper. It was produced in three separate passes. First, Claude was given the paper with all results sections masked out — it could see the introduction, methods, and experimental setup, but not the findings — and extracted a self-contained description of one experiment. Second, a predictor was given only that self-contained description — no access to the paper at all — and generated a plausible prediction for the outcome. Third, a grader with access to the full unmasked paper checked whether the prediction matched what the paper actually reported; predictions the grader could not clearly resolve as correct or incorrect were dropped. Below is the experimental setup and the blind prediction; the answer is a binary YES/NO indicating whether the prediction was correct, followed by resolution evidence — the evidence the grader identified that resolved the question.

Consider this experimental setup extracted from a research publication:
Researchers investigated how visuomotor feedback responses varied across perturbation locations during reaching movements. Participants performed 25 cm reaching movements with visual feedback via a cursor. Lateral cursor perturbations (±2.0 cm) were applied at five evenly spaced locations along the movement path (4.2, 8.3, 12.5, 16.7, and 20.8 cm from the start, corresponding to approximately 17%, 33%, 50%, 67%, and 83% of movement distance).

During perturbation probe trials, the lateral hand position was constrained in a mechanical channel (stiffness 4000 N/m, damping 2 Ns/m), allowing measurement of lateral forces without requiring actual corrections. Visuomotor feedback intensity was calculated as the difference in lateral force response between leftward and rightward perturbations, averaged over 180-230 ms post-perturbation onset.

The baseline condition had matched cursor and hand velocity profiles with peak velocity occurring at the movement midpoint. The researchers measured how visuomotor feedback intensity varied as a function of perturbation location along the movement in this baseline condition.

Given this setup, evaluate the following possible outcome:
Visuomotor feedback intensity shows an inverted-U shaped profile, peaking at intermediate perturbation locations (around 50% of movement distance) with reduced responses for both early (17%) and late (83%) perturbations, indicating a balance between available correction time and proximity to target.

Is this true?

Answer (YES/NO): YES